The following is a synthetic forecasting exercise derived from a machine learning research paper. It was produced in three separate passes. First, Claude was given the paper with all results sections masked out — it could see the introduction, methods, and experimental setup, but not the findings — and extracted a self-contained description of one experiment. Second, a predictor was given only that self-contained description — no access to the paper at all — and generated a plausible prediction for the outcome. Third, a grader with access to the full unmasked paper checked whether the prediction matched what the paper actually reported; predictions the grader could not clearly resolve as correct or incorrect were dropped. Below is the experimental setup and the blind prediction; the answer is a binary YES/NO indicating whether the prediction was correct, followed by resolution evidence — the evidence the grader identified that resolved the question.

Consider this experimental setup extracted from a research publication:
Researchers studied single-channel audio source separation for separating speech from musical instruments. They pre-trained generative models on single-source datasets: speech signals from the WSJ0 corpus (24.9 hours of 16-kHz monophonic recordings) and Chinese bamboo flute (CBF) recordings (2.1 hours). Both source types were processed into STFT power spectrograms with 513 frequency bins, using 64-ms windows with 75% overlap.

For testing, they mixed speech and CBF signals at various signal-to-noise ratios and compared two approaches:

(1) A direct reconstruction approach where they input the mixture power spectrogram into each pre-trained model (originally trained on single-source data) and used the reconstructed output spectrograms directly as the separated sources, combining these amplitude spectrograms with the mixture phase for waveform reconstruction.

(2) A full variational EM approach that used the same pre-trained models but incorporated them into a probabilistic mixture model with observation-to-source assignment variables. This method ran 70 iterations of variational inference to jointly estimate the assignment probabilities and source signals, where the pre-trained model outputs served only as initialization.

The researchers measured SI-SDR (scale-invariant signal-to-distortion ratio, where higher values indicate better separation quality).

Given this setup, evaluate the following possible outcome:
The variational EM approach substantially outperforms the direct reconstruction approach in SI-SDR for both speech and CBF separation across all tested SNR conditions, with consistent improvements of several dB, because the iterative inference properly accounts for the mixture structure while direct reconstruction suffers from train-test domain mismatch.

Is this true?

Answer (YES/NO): YES